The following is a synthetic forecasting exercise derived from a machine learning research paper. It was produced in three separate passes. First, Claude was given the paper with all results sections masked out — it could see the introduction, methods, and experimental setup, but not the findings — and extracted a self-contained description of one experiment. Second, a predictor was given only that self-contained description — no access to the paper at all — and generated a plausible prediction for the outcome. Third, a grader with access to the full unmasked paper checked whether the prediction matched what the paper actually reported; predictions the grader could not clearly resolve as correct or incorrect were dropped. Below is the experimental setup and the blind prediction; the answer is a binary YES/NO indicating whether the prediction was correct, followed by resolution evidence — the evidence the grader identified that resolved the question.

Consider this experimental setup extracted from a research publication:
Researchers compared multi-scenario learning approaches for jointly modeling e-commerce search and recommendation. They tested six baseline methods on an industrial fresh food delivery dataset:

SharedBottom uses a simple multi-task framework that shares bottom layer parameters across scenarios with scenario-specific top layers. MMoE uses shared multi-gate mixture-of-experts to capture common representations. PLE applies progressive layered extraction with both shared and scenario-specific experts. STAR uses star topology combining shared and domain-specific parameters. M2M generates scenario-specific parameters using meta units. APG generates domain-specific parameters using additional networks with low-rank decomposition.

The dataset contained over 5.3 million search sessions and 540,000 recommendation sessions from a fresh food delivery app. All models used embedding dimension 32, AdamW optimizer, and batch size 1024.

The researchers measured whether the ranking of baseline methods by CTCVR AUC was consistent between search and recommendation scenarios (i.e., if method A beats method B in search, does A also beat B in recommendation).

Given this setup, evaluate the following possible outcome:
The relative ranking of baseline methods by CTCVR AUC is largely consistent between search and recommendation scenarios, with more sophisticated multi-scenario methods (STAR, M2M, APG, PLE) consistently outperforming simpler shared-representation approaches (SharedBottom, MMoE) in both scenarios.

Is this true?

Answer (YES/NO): NO